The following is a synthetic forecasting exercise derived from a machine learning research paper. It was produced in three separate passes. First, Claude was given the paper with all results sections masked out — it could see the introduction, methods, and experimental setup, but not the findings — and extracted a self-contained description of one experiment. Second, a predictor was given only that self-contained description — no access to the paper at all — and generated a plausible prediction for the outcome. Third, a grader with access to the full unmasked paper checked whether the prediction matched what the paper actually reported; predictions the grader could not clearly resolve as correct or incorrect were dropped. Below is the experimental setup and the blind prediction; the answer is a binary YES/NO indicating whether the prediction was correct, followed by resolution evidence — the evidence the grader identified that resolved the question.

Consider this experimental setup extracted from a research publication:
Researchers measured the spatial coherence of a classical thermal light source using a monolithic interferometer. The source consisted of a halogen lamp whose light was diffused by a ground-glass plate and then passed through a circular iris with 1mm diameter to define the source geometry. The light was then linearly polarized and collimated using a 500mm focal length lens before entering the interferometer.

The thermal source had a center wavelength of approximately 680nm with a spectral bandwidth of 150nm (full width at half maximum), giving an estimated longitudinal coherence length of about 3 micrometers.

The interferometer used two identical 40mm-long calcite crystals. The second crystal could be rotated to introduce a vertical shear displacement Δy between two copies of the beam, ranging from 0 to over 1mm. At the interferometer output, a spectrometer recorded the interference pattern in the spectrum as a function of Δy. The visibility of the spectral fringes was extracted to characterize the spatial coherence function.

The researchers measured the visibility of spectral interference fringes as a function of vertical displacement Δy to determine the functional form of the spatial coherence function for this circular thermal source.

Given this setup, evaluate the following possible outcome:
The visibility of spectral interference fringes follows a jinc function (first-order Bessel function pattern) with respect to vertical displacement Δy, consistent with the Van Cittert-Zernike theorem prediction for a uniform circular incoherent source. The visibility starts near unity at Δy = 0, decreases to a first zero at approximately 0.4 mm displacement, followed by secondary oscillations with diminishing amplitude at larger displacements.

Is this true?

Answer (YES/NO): YES